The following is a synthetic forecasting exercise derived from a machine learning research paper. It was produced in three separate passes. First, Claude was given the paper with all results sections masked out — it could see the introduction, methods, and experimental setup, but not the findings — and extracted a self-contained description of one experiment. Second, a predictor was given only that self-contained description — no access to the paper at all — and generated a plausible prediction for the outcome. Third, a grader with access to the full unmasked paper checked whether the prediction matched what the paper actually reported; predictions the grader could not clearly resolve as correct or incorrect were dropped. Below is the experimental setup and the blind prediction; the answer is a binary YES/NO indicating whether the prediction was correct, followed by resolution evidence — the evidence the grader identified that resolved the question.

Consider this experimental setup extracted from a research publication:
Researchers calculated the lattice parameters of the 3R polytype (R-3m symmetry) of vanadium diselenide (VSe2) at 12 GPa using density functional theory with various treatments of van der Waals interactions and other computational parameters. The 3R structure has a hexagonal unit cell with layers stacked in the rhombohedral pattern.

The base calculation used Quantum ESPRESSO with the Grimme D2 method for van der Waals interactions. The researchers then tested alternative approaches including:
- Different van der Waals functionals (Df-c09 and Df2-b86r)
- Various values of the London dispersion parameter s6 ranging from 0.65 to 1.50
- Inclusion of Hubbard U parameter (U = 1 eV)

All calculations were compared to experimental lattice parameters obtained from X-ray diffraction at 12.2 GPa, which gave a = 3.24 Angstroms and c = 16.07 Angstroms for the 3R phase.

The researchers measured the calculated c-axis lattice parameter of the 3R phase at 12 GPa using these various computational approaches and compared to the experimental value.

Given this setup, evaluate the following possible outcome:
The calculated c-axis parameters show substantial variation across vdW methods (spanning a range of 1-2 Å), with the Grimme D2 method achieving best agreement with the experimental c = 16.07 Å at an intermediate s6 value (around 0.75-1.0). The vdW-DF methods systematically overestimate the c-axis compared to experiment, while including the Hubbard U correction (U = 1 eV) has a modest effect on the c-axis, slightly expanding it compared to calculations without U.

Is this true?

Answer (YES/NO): NO